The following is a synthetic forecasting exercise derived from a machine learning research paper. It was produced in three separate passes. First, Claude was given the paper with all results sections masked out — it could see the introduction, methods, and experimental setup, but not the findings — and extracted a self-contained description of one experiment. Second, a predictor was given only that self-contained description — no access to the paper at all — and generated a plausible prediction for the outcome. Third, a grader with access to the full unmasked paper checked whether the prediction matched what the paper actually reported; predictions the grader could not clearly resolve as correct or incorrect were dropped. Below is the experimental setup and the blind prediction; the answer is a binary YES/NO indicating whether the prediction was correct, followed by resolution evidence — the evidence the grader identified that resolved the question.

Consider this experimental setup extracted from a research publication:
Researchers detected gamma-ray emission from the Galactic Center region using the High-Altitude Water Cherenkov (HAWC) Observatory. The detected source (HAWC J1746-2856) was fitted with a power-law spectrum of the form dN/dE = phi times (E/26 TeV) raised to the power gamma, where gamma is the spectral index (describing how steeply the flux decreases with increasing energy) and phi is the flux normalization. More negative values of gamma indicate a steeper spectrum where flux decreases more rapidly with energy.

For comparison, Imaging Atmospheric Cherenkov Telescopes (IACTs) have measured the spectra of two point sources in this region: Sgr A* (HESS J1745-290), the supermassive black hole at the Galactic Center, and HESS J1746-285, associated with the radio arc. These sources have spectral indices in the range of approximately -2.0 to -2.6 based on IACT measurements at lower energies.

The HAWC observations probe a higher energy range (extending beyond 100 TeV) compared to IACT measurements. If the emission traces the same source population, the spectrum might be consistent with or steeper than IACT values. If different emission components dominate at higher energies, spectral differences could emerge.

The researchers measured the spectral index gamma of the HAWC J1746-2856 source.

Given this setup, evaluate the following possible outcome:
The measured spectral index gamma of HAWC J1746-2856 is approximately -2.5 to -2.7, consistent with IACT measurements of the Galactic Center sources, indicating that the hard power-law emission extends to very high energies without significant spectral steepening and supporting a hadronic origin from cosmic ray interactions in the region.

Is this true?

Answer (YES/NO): NO